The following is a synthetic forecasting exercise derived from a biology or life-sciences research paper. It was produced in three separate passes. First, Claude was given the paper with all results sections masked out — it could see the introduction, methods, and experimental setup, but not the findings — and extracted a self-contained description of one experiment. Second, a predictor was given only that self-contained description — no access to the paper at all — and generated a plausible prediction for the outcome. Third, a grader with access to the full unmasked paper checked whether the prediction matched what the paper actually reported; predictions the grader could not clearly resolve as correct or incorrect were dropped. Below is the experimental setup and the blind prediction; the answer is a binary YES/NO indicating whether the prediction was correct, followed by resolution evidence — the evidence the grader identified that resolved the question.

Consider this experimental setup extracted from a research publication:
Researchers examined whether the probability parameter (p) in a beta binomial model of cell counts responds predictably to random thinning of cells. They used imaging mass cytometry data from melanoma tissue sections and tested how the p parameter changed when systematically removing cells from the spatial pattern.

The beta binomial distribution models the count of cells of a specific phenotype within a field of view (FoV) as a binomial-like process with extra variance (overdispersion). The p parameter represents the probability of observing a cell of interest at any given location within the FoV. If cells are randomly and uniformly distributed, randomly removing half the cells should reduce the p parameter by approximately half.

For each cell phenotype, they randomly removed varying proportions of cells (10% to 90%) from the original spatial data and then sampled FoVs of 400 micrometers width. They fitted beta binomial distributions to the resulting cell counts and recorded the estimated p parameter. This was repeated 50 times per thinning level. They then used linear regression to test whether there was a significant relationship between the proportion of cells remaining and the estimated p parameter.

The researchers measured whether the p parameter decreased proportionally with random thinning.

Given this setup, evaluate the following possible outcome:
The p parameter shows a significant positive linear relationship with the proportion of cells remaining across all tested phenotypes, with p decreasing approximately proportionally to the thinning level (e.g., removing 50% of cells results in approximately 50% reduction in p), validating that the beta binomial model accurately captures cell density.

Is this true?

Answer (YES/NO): YES